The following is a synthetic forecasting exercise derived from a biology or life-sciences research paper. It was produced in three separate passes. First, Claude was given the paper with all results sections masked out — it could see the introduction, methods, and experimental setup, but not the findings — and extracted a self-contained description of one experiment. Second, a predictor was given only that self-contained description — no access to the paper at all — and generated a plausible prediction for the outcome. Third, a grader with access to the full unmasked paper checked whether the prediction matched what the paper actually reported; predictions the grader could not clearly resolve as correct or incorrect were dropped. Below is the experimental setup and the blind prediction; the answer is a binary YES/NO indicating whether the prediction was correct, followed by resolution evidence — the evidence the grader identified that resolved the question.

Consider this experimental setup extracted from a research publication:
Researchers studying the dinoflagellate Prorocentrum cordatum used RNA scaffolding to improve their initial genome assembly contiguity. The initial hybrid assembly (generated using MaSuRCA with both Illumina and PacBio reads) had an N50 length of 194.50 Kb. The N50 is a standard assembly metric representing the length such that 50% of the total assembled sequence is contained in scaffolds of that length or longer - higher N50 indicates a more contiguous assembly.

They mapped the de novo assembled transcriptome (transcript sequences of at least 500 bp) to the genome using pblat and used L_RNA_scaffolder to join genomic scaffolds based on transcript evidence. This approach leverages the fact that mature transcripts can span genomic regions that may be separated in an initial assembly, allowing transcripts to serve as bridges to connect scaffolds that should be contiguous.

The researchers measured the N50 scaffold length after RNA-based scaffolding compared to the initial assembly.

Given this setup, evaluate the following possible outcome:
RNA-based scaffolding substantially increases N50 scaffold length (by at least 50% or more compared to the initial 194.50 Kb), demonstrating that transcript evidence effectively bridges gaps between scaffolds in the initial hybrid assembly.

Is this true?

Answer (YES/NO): YES